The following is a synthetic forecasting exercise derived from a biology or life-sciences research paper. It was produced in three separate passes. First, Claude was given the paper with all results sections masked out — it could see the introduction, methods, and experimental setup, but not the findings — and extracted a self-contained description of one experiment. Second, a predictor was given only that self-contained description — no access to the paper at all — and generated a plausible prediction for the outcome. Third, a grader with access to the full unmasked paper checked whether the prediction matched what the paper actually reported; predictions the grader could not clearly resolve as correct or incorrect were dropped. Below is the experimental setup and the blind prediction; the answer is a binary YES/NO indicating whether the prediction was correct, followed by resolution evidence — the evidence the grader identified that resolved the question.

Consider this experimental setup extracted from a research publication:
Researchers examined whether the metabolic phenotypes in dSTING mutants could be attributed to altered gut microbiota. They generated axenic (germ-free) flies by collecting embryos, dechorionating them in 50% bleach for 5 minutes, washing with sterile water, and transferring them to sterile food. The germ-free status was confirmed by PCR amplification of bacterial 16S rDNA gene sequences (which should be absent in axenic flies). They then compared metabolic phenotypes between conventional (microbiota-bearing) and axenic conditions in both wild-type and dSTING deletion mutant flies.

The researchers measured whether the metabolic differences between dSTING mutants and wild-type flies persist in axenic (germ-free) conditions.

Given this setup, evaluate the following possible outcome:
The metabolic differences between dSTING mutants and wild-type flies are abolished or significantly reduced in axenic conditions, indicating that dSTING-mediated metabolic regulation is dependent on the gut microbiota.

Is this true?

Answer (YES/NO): NO